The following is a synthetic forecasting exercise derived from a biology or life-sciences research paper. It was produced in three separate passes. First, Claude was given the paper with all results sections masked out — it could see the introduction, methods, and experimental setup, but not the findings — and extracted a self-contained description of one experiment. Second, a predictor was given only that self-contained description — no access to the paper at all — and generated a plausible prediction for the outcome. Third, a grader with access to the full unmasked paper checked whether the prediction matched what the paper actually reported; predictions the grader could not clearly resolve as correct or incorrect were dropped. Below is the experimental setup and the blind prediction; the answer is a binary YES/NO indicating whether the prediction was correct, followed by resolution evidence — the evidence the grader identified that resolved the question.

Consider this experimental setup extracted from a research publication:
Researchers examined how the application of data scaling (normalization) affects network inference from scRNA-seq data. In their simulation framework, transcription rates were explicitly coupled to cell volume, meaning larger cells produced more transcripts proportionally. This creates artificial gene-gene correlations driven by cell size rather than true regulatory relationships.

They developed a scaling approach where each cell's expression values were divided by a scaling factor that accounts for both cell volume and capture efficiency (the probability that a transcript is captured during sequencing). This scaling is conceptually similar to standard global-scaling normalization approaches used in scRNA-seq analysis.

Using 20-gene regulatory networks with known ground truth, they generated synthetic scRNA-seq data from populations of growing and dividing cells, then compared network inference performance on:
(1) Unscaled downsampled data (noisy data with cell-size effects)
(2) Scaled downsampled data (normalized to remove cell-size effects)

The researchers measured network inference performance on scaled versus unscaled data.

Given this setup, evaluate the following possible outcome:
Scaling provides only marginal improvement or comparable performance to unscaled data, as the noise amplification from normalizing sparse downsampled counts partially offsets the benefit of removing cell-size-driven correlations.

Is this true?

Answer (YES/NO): NO